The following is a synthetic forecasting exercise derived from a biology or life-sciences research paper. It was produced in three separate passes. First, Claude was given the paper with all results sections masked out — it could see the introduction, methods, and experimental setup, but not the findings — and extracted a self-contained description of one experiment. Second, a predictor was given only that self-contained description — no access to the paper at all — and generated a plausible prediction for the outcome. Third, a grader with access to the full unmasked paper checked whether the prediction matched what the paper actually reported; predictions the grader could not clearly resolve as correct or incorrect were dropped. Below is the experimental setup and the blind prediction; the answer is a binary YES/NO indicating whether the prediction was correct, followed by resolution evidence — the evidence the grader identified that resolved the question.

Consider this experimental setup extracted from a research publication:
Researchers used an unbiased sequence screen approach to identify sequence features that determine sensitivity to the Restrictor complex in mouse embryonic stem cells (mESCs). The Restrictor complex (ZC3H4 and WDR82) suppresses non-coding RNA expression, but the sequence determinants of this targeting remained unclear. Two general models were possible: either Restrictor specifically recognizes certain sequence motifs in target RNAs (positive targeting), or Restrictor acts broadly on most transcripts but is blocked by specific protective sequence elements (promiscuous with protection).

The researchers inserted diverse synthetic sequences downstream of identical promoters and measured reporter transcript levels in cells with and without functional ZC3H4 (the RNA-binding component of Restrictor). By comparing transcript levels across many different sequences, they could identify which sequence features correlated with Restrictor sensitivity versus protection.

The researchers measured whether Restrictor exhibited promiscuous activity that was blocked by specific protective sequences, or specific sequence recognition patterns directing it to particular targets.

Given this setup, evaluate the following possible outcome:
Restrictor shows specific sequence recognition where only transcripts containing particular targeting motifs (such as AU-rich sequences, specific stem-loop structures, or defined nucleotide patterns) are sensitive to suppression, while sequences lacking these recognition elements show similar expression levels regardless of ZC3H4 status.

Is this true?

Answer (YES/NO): NO